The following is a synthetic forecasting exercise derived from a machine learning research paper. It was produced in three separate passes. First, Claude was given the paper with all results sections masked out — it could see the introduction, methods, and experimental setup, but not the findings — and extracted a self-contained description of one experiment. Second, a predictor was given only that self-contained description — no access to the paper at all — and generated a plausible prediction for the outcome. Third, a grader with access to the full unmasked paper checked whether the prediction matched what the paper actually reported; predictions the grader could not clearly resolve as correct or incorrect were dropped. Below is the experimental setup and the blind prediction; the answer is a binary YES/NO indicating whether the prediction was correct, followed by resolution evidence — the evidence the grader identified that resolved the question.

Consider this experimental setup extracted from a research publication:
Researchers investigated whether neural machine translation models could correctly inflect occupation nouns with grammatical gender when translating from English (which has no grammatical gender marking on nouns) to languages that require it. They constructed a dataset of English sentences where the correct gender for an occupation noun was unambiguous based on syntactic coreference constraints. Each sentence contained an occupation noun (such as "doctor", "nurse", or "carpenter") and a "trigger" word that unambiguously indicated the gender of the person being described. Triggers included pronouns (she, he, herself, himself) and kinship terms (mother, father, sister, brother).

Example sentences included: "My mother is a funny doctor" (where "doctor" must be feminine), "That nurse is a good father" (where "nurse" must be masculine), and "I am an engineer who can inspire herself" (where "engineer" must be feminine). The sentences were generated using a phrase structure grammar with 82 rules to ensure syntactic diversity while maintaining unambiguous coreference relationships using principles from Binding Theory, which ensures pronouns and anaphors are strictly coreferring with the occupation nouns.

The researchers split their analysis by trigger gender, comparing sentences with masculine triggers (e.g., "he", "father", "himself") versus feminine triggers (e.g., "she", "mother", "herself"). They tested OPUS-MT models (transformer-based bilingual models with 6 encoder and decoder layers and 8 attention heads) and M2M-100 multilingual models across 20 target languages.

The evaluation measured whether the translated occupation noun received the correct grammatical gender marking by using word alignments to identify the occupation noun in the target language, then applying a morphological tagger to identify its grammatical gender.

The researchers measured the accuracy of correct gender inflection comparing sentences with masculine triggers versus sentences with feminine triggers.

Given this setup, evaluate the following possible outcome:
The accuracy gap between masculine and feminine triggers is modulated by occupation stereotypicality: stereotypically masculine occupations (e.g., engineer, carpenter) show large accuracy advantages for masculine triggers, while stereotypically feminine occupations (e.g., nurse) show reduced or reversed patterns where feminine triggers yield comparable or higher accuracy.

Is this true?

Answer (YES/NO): NO